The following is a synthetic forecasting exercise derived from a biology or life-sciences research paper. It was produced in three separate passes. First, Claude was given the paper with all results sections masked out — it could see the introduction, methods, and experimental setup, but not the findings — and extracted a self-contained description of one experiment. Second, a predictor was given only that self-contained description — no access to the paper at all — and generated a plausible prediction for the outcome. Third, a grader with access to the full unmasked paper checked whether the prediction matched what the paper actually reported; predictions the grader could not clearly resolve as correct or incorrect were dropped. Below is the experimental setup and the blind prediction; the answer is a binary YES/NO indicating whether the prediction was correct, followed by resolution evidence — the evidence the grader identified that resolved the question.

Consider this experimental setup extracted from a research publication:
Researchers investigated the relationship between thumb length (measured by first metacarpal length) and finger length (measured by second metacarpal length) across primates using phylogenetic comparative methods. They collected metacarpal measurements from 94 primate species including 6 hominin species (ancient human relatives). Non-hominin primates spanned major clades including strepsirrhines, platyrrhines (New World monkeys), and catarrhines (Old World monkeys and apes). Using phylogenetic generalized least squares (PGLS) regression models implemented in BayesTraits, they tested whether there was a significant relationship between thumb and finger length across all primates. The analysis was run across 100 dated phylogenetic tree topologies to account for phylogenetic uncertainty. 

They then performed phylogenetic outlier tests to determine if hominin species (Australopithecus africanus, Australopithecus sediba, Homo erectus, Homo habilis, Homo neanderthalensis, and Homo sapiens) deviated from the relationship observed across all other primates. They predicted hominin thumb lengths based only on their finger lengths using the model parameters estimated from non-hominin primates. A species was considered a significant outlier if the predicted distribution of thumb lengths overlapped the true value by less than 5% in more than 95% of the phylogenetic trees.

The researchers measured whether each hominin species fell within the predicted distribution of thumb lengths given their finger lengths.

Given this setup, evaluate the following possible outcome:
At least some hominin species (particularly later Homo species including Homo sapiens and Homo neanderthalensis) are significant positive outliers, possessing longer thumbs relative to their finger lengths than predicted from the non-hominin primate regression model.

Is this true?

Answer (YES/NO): YES